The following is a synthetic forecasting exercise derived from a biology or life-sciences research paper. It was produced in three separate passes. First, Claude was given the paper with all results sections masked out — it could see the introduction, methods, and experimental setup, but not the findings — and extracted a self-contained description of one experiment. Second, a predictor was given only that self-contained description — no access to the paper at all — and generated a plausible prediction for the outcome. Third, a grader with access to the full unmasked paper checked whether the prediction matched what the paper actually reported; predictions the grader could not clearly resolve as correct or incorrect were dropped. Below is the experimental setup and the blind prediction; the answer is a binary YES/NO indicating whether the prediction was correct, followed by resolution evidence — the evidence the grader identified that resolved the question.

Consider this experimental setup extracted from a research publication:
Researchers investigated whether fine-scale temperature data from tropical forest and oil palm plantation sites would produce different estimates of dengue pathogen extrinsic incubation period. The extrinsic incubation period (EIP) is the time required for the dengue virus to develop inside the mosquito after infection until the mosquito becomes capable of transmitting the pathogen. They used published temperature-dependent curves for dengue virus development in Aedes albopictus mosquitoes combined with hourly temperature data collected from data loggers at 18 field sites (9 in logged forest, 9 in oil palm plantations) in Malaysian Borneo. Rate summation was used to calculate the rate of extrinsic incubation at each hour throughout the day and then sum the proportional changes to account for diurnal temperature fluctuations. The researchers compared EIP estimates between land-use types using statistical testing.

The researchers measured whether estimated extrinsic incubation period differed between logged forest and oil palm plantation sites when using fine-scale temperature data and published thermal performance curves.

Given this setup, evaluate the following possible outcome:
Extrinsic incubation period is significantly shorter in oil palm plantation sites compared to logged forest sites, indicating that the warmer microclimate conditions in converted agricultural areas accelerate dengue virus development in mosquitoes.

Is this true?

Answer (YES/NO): NO